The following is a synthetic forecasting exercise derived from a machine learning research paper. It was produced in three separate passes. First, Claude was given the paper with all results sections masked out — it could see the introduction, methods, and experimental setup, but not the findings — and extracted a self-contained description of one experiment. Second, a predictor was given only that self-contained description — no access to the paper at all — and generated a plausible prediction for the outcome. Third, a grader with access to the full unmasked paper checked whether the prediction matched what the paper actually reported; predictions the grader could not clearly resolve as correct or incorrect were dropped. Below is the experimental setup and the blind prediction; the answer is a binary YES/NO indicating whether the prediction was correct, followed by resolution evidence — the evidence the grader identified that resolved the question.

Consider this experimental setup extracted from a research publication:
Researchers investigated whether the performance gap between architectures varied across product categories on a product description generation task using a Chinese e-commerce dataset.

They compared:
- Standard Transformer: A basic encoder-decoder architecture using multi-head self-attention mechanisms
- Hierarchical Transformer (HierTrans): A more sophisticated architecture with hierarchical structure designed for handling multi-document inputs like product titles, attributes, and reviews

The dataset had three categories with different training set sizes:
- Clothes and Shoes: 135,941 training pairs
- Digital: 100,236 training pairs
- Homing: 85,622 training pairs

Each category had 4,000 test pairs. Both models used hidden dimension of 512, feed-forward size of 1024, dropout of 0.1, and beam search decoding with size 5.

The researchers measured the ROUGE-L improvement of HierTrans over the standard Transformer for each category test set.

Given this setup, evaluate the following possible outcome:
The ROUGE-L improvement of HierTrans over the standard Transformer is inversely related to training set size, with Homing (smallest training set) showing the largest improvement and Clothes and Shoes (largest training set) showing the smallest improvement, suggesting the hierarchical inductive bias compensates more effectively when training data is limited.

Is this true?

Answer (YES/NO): NO